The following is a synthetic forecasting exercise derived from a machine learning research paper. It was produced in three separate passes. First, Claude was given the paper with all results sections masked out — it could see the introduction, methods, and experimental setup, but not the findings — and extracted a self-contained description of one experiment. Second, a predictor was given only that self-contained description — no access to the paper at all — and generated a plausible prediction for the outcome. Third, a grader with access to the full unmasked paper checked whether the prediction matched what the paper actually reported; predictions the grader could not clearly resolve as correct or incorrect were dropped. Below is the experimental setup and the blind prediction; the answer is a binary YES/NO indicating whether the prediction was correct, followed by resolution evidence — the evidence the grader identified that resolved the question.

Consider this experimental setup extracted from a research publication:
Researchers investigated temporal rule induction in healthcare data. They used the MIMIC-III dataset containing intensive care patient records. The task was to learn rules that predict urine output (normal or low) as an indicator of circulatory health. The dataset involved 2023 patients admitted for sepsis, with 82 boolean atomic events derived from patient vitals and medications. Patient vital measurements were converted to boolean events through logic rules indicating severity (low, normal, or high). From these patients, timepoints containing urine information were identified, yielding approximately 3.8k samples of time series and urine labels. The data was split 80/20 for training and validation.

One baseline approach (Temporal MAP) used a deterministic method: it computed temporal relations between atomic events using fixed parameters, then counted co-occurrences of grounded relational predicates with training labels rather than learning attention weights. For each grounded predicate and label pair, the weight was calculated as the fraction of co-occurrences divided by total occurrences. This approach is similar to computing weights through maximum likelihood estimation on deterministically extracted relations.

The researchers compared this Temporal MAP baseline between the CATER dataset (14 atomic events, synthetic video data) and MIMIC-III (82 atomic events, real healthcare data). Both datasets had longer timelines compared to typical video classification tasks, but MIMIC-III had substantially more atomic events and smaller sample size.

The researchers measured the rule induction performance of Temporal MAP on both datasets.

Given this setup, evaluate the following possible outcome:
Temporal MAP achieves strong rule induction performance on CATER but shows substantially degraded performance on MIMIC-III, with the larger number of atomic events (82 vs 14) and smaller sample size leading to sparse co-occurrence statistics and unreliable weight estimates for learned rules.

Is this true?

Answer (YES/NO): NO